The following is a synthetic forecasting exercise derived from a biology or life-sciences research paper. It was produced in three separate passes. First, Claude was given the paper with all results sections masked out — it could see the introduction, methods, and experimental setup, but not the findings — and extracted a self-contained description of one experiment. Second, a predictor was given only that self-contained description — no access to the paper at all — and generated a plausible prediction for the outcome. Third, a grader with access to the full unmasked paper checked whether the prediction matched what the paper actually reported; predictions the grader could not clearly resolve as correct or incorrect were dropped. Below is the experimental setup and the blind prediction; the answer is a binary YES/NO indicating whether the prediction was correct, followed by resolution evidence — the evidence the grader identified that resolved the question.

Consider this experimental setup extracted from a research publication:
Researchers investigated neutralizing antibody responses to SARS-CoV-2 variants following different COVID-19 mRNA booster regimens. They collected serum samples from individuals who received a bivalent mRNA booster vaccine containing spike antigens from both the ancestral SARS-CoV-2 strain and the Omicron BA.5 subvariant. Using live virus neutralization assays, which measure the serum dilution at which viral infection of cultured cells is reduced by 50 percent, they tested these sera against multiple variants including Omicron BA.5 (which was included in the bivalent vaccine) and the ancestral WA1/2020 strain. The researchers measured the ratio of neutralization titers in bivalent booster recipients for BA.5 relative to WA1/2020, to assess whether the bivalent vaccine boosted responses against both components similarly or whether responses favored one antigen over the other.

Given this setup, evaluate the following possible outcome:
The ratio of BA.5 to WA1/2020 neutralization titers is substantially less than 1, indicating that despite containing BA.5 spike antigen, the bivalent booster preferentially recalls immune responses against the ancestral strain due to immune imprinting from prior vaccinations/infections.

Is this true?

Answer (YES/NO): YES